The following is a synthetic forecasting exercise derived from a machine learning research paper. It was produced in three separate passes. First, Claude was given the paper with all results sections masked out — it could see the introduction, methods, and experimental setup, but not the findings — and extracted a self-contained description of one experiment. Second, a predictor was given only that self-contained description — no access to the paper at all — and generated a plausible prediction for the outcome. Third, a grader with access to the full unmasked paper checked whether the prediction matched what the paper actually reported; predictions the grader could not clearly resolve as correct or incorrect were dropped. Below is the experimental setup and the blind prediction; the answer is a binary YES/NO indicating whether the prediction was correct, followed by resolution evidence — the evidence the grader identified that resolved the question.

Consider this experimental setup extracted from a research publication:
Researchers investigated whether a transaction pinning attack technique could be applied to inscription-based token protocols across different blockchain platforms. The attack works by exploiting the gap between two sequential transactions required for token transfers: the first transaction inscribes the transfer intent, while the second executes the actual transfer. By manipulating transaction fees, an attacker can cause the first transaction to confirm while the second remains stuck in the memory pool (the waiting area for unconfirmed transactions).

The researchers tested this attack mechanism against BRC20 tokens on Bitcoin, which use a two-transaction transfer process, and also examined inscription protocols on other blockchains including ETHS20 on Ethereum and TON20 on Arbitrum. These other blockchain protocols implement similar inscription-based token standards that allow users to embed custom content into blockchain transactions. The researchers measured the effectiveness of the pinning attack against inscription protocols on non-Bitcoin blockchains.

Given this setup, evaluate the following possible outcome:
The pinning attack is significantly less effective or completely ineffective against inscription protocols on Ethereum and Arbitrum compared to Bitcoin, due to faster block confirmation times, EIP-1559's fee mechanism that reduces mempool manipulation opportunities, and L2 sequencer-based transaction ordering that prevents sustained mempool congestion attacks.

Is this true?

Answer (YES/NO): YES